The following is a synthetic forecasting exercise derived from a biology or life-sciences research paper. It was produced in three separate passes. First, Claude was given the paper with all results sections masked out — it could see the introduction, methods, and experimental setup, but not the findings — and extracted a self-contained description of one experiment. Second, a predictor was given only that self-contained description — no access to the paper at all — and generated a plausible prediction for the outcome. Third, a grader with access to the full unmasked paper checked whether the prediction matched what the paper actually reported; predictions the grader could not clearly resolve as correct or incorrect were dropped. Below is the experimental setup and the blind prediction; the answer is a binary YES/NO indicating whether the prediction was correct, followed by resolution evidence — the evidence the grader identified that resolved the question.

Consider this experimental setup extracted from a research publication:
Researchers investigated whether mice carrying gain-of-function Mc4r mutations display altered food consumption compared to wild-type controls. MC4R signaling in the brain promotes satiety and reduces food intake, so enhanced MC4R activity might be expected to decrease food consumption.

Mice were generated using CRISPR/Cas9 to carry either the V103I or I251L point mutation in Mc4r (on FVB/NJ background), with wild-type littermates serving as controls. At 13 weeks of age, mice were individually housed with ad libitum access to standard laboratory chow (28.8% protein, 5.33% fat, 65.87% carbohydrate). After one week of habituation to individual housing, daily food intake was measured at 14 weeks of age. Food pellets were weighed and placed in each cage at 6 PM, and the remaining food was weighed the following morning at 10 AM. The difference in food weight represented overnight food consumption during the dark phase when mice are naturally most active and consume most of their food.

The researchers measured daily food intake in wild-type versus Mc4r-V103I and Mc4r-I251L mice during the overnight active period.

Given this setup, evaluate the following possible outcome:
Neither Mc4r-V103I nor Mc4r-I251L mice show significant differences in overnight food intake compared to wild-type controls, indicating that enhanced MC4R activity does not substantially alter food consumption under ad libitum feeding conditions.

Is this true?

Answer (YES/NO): YES